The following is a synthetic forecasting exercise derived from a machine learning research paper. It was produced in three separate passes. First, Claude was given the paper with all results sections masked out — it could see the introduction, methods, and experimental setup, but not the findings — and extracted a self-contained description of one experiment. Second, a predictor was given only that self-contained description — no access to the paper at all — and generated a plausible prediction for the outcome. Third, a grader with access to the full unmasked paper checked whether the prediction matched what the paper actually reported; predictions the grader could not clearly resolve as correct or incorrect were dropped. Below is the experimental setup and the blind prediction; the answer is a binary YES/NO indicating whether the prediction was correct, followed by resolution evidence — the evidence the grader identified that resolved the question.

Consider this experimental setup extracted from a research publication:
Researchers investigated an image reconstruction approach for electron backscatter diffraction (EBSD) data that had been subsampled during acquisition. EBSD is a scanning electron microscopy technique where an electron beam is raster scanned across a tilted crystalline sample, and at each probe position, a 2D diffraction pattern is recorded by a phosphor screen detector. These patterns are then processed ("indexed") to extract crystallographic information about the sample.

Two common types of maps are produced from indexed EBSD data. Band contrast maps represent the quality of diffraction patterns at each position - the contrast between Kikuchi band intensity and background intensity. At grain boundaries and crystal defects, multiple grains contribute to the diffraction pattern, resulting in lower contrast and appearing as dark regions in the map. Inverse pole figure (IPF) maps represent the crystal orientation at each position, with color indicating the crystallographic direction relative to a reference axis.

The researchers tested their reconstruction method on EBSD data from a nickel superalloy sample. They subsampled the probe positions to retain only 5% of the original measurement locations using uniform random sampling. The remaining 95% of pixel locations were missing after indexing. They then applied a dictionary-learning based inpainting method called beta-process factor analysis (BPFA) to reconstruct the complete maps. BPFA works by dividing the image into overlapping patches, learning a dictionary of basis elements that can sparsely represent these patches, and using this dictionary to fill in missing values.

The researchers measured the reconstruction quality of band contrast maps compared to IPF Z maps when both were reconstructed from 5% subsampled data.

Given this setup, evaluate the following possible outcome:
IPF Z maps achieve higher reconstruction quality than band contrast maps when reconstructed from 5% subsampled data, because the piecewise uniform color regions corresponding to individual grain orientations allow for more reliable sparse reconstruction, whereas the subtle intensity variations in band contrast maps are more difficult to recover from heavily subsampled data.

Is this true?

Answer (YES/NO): YES